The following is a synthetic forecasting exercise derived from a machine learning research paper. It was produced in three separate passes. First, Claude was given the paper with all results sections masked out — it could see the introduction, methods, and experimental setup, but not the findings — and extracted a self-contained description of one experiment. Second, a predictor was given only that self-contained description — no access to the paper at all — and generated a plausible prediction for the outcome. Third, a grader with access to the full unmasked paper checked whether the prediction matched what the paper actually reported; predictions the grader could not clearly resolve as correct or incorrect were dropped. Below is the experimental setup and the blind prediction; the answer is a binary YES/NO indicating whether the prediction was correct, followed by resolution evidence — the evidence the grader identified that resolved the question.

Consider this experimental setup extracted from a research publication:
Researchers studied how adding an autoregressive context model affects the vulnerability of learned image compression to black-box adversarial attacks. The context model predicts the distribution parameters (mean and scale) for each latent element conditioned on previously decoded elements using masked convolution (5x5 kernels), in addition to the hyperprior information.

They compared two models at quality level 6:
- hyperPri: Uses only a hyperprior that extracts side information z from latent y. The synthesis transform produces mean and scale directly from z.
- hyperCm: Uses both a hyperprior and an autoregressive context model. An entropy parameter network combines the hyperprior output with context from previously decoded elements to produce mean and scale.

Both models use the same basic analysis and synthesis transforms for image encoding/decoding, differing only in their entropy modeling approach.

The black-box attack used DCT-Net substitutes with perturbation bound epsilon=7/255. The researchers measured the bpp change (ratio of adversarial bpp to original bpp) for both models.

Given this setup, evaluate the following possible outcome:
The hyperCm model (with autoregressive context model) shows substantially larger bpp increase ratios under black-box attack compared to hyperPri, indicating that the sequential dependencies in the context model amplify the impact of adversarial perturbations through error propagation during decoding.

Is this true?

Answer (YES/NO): NO